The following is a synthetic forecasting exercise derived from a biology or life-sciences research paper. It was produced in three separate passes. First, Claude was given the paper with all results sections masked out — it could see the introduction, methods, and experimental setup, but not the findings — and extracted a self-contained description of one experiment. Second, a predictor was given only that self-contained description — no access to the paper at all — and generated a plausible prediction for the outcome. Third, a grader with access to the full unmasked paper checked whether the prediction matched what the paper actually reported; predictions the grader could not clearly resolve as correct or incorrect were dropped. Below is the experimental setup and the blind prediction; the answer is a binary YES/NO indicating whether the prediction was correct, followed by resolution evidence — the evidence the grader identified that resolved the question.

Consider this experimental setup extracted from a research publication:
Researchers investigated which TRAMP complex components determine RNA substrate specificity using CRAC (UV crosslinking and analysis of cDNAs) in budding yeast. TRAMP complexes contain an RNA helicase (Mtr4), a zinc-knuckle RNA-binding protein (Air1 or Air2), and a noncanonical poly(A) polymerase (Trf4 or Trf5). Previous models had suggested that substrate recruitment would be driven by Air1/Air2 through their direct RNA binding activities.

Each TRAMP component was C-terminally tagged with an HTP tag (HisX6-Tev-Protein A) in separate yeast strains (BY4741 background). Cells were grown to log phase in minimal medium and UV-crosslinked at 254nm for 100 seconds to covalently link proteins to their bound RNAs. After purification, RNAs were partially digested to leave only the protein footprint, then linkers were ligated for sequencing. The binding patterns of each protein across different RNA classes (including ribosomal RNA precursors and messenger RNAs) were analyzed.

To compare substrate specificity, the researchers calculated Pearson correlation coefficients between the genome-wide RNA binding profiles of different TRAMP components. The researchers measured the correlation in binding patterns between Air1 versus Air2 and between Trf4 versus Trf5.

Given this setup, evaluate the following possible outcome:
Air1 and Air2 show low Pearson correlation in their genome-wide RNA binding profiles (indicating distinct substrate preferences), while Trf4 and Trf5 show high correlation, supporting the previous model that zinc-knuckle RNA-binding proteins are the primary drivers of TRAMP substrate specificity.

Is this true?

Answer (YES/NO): NO